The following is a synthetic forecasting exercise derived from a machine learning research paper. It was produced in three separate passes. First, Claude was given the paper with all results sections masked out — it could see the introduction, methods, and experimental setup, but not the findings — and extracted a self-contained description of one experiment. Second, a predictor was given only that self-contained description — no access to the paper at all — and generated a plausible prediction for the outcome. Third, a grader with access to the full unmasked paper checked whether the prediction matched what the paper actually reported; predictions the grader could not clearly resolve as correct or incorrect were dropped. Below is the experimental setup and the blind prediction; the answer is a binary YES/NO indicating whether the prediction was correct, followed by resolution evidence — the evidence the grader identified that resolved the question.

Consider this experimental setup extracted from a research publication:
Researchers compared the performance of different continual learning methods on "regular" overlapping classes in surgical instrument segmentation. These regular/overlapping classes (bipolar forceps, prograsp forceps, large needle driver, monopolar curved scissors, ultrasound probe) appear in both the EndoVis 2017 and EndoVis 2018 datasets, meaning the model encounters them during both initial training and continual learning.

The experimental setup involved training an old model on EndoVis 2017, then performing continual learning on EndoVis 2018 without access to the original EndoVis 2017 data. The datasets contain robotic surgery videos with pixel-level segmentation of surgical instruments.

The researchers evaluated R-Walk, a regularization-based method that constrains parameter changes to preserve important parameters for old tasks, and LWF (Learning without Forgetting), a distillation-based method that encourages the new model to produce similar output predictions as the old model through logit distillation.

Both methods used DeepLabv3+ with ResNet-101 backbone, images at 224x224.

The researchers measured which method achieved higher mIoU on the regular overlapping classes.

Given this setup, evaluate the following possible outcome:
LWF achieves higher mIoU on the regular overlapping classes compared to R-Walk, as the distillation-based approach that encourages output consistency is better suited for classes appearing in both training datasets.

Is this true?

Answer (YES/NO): NO